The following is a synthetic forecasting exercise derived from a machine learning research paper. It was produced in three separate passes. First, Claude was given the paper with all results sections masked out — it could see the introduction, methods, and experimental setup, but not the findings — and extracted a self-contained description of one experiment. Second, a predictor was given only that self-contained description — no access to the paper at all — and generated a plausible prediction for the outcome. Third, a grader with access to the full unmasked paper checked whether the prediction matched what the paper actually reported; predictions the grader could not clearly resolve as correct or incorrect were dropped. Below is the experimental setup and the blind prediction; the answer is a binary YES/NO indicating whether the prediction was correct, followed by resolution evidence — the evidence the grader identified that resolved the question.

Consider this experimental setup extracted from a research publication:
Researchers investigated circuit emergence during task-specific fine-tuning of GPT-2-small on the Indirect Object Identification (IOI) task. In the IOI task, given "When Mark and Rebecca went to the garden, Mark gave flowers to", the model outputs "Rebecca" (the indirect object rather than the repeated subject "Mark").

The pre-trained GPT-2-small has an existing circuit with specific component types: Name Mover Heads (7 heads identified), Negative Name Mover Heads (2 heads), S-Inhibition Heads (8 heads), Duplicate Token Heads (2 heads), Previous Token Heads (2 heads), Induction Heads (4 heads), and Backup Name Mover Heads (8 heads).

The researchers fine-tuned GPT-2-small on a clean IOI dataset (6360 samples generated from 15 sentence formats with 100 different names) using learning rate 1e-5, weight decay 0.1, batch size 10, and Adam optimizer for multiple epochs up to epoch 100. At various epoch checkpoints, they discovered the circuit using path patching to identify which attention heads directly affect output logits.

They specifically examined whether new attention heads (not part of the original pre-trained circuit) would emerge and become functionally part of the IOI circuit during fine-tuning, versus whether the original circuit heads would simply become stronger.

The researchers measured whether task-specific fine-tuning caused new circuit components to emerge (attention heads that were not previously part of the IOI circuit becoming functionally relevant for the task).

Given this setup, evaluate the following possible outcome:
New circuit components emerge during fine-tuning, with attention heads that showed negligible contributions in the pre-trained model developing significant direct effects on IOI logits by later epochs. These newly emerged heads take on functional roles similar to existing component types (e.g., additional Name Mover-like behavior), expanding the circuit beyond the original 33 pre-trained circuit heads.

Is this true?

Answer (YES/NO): YES